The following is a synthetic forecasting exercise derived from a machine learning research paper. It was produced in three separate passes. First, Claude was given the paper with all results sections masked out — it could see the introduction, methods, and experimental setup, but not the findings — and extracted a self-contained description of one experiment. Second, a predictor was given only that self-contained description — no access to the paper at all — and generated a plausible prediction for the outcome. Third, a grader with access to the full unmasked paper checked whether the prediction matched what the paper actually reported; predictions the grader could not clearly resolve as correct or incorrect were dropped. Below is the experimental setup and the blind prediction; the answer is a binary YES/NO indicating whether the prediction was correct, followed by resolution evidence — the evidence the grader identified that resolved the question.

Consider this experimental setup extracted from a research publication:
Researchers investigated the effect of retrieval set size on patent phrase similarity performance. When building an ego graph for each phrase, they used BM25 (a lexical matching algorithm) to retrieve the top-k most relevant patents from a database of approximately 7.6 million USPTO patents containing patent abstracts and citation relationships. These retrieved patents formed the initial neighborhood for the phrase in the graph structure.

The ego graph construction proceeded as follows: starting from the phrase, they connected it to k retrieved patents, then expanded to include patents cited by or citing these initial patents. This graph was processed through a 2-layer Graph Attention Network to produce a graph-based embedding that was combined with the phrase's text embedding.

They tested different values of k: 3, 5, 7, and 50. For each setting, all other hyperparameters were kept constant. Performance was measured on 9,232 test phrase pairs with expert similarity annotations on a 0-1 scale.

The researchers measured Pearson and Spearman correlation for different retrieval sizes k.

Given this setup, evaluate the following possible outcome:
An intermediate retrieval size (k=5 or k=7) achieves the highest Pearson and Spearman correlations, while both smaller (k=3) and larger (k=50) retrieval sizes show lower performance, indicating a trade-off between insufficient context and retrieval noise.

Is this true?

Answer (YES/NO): YES